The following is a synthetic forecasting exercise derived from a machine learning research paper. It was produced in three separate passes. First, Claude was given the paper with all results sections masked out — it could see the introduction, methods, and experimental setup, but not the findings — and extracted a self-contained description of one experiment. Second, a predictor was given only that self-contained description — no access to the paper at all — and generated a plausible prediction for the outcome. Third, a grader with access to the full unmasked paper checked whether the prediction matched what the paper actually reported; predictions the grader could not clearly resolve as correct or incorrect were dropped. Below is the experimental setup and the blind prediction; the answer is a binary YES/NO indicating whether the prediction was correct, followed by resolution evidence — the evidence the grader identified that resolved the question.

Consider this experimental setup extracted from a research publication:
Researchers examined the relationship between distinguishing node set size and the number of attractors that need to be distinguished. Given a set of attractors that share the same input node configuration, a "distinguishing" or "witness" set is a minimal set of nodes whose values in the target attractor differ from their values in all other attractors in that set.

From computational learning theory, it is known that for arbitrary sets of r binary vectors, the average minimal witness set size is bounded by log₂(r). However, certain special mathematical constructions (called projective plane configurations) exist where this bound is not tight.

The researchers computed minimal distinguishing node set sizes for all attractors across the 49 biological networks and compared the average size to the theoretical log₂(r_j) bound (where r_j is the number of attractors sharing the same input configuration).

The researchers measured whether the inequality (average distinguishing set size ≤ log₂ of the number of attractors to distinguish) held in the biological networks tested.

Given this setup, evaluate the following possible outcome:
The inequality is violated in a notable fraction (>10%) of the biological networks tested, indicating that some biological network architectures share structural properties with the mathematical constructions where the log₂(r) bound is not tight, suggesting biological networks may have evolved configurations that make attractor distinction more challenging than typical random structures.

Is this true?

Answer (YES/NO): NO